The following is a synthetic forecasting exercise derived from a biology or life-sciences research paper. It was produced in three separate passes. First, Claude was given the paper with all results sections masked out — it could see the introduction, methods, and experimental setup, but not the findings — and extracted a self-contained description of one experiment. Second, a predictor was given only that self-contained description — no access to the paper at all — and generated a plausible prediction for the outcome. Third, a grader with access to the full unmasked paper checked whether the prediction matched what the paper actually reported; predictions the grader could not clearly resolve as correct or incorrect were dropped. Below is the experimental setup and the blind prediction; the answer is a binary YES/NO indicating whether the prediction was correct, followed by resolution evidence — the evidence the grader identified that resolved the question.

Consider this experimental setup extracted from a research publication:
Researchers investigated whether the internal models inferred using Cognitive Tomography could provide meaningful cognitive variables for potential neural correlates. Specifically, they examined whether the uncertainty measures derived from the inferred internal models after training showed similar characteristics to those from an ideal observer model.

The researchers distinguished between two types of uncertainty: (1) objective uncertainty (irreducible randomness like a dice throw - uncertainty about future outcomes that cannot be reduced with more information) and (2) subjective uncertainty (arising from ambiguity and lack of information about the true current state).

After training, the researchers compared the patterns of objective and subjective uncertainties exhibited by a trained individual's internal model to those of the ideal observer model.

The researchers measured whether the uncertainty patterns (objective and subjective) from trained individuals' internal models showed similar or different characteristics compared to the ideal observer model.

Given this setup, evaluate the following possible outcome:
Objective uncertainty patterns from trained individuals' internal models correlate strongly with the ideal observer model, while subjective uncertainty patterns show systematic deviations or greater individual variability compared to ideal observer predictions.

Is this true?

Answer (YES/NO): NO